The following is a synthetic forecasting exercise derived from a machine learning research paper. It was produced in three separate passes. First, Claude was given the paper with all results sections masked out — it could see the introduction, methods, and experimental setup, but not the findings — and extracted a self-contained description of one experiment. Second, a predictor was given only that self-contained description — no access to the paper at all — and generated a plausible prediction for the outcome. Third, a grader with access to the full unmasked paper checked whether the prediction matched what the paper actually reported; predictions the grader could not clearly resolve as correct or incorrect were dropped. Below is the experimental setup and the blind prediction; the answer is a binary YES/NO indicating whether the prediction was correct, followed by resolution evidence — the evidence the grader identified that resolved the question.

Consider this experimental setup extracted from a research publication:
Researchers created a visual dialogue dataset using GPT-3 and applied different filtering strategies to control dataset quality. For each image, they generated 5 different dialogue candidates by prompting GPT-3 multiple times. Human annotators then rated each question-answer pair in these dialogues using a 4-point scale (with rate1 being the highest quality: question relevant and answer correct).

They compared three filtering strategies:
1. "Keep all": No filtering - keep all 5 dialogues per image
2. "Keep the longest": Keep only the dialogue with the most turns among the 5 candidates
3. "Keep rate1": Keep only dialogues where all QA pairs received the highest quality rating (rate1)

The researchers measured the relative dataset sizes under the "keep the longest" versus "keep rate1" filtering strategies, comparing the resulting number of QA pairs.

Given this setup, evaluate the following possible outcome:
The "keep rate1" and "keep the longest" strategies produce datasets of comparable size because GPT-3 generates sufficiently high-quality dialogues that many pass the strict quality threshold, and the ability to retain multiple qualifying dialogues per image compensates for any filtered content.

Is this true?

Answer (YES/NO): NO